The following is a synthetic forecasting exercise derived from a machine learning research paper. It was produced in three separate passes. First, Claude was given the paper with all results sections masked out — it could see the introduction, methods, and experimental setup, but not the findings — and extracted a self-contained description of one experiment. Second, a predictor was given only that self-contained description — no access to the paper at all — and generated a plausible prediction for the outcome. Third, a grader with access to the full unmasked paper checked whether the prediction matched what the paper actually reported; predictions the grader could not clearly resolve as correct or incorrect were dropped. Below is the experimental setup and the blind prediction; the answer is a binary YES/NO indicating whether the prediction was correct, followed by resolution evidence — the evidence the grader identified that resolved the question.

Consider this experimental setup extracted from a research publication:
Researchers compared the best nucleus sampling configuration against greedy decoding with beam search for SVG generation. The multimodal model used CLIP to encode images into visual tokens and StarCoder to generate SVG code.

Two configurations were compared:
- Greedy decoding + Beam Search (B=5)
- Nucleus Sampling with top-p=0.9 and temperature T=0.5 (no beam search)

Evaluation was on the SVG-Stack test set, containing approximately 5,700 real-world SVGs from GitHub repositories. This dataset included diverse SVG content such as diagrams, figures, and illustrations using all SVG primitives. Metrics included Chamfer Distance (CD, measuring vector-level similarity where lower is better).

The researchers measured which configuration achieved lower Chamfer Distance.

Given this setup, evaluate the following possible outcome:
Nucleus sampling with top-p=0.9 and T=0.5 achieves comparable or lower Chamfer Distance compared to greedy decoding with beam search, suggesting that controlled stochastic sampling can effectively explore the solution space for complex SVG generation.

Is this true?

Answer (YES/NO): YES